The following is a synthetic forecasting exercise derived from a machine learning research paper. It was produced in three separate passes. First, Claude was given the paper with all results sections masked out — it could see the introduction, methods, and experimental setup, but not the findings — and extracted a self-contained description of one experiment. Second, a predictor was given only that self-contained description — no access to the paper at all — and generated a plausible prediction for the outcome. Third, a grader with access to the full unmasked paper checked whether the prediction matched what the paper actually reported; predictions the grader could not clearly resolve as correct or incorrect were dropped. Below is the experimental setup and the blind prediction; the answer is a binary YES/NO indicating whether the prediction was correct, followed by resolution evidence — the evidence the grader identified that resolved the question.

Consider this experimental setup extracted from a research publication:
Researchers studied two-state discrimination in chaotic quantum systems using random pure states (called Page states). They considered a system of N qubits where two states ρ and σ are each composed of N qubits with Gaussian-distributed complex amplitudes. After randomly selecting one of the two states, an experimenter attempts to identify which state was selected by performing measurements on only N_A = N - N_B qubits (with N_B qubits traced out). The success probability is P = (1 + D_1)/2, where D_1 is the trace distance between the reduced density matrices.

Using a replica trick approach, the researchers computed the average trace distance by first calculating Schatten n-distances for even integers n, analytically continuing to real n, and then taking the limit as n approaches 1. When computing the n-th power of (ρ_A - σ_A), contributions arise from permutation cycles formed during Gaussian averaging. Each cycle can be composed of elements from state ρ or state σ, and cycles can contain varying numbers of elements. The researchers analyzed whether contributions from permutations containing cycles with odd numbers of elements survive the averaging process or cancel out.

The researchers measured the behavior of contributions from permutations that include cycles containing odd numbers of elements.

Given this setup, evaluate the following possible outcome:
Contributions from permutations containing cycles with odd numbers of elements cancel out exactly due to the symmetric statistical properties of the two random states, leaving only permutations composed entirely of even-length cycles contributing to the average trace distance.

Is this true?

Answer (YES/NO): YES